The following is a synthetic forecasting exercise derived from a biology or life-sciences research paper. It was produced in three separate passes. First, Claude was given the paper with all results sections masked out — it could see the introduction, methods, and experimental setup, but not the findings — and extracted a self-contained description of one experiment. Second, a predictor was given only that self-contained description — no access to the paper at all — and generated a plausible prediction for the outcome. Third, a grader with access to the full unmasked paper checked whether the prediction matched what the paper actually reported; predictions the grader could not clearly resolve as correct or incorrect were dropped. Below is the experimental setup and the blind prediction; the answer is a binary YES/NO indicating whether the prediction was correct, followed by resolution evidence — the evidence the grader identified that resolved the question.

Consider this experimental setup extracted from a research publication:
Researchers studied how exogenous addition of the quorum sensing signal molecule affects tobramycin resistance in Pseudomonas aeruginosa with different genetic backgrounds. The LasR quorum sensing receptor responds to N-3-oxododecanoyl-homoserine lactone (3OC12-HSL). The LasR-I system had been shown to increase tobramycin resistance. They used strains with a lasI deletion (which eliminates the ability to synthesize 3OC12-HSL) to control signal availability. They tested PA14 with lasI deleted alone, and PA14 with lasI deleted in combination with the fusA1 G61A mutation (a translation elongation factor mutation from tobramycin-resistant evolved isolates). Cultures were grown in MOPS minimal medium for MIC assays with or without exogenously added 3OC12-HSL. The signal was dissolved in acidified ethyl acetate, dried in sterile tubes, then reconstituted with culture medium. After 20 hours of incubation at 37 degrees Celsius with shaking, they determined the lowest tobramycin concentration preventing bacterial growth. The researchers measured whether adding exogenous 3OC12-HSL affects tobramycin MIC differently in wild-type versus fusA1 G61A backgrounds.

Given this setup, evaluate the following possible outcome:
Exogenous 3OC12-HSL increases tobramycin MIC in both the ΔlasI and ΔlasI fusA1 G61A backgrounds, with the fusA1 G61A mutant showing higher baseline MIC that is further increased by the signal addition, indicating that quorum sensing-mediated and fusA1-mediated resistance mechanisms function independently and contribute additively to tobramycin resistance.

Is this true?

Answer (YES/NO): NO